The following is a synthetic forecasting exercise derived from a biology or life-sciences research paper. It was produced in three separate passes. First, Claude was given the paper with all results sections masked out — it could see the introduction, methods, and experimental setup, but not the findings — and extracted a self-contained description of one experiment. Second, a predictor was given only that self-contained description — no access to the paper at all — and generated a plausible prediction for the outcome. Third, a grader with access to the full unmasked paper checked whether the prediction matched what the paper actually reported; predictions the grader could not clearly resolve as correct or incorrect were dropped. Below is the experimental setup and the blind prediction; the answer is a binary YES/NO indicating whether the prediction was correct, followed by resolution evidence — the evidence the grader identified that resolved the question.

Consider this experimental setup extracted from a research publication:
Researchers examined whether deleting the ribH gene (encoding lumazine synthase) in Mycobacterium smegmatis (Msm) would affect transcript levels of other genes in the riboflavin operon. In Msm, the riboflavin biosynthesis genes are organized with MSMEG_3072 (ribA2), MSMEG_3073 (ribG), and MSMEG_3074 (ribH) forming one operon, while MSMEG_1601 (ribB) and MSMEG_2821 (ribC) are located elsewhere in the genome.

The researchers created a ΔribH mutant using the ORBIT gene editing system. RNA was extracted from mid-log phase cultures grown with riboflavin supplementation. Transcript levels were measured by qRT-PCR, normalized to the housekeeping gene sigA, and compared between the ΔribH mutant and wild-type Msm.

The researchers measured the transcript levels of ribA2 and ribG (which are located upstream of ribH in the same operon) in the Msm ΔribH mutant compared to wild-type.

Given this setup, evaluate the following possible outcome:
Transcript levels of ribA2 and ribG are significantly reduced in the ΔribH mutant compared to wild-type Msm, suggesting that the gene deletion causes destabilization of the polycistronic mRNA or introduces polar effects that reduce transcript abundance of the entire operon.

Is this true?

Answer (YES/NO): NO